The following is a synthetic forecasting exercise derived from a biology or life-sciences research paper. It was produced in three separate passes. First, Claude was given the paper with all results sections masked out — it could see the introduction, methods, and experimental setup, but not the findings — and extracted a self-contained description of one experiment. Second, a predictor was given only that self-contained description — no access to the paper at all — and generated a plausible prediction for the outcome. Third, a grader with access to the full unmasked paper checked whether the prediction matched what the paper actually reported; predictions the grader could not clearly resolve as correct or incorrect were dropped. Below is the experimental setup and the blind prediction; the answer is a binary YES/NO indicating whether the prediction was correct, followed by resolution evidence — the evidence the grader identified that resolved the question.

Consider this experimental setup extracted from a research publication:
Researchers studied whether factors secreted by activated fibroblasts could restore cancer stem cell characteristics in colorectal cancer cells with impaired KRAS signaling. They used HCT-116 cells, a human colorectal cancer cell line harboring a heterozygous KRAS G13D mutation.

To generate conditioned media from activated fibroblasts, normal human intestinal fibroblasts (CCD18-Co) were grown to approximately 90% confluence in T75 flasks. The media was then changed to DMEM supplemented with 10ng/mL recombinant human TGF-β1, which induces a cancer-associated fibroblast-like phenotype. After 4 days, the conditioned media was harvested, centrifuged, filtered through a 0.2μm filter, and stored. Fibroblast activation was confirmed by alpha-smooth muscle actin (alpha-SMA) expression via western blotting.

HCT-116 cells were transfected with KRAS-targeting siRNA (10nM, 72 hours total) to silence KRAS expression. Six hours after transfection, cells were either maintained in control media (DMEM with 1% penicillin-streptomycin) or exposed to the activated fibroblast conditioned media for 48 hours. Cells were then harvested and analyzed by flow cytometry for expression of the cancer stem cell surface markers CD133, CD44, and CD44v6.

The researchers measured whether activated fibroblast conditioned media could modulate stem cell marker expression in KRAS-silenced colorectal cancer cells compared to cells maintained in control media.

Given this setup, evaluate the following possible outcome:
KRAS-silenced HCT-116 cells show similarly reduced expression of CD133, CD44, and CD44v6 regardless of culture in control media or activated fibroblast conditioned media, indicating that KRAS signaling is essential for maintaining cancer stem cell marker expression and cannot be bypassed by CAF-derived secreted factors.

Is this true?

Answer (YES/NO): NO